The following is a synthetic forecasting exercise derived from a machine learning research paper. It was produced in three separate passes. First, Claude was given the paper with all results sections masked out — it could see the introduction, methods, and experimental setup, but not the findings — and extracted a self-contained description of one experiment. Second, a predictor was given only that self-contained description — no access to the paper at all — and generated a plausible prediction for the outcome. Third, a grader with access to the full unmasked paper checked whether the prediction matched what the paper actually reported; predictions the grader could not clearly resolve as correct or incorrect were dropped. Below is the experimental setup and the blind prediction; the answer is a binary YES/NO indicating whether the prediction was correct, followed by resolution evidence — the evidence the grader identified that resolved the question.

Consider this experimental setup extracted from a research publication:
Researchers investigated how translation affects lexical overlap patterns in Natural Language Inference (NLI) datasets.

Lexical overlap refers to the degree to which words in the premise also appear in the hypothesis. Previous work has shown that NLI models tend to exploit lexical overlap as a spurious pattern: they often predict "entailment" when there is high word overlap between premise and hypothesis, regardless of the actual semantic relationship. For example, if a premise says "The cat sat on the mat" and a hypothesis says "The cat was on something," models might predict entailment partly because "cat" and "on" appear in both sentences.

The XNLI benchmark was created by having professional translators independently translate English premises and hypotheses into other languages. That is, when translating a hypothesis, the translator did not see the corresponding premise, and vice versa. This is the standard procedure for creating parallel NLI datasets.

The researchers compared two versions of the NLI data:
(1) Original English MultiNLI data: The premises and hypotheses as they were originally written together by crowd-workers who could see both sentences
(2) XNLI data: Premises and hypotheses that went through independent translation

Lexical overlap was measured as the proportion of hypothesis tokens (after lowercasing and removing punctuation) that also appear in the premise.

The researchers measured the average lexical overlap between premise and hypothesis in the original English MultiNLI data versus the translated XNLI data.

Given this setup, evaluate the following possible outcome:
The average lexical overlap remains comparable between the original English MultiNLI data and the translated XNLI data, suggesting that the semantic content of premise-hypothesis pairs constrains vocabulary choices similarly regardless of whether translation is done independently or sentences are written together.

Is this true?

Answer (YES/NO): NO